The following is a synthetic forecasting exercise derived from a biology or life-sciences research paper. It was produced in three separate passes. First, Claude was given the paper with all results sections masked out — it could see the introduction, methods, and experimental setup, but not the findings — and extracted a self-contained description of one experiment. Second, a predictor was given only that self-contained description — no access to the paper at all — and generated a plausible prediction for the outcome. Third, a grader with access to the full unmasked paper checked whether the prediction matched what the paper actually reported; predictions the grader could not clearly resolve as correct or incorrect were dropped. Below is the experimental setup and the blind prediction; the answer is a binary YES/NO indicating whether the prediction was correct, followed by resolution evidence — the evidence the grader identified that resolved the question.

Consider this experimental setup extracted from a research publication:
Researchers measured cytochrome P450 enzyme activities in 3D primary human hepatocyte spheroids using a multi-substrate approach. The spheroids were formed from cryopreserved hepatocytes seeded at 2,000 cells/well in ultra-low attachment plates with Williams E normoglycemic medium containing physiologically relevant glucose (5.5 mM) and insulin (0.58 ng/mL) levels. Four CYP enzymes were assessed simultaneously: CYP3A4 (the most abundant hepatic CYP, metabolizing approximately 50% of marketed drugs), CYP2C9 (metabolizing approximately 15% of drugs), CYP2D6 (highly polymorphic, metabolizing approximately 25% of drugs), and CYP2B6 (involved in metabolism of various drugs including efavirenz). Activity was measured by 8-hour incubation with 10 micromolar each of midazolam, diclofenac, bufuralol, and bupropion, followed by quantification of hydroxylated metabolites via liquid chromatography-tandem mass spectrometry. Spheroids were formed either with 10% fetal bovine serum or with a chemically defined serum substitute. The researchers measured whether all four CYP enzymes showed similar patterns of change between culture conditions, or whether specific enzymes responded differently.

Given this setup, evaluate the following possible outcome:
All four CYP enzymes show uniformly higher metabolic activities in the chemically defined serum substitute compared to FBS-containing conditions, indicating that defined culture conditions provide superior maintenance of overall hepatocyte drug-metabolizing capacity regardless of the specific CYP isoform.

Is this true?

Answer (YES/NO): NO